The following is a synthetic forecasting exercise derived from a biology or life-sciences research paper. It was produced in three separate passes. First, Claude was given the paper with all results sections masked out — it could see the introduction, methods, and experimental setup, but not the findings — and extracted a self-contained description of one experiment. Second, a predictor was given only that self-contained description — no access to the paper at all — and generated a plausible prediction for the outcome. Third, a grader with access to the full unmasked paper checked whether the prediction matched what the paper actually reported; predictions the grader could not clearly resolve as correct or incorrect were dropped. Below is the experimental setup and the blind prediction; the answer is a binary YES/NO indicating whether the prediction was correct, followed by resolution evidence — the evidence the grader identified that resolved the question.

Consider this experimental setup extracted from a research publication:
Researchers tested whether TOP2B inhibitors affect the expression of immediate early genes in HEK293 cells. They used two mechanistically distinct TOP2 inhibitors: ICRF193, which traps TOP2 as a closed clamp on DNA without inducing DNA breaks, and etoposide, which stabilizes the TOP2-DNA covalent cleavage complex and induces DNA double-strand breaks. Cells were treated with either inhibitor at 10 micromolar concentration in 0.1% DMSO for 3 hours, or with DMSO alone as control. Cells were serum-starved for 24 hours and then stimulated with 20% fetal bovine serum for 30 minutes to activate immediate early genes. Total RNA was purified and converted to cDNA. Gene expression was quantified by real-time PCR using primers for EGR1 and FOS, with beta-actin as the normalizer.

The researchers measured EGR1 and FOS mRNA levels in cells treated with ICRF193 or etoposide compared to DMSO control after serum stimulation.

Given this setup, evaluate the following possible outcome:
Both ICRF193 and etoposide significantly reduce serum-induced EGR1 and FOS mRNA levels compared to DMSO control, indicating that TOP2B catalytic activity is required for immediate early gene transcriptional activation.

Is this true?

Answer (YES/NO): NO